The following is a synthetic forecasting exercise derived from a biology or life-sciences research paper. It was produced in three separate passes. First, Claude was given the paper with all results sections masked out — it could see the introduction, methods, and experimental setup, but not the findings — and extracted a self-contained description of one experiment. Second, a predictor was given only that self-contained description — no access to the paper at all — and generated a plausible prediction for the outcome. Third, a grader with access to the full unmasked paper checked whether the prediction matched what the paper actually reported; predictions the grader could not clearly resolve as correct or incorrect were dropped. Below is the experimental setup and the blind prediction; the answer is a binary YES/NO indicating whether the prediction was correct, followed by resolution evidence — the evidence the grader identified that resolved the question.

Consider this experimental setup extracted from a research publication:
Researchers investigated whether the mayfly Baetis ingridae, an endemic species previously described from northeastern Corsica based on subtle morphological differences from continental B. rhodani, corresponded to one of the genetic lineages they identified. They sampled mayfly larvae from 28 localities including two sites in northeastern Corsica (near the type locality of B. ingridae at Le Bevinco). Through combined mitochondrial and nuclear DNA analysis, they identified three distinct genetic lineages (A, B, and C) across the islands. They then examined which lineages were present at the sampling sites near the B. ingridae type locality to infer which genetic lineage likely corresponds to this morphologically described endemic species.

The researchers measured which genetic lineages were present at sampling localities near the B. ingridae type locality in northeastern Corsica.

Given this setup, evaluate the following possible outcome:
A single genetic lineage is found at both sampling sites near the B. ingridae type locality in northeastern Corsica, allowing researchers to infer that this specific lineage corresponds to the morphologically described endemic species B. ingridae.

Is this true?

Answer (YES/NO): YES